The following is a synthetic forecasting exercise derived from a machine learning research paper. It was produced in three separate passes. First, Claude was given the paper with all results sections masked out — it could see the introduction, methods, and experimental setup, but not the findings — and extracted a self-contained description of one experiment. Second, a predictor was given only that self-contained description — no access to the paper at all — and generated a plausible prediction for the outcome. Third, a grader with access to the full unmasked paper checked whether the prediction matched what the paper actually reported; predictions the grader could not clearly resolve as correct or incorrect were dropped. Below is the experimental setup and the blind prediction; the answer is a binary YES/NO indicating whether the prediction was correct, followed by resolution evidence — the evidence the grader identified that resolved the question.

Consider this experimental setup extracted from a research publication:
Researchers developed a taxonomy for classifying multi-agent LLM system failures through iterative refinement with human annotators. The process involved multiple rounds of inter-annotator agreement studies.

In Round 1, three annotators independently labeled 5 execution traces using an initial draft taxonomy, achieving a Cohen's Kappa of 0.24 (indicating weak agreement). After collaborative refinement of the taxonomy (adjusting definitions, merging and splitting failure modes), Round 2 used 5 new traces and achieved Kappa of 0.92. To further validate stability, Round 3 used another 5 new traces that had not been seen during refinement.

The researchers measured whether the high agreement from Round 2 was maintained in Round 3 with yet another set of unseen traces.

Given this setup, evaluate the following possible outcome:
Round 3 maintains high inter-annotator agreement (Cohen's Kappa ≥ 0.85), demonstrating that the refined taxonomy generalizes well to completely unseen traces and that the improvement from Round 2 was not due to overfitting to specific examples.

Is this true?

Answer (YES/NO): NO